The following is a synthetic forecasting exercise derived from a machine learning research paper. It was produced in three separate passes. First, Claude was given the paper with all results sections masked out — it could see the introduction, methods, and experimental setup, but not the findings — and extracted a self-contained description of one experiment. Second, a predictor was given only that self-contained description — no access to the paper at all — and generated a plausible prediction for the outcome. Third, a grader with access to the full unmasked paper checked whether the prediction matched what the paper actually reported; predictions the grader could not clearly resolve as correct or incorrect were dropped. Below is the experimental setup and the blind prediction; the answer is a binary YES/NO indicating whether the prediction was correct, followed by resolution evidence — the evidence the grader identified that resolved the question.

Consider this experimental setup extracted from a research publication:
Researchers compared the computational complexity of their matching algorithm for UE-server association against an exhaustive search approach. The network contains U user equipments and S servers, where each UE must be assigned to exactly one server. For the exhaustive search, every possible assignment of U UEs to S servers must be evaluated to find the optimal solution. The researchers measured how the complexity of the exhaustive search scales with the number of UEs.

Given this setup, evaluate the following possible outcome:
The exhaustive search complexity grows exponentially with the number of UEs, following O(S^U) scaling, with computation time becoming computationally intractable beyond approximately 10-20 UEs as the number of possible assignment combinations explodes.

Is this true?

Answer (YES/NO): YES